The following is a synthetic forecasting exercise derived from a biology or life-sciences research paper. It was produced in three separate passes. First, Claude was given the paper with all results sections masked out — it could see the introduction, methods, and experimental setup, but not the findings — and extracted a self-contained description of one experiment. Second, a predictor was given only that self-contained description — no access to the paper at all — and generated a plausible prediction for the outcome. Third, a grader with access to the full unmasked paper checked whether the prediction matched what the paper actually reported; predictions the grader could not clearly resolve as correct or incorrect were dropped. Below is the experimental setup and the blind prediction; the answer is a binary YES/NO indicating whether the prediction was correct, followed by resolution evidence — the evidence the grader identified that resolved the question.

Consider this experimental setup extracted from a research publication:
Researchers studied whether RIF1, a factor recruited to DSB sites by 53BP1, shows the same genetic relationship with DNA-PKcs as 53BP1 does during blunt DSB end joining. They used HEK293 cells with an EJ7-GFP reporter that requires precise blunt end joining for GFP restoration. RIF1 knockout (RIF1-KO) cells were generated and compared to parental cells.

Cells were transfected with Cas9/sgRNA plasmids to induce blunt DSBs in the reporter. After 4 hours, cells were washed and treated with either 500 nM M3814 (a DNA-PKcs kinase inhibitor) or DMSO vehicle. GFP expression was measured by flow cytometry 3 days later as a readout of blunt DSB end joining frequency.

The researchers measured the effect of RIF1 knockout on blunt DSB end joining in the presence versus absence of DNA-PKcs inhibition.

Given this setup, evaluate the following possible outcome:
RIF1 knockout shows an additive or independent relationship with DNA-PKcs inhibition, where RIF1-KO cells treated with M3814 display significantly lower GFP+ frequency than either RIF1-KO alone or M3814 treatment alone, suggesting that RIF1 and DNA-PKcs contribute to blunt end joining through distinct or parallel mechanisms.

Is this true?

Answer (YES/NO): YES